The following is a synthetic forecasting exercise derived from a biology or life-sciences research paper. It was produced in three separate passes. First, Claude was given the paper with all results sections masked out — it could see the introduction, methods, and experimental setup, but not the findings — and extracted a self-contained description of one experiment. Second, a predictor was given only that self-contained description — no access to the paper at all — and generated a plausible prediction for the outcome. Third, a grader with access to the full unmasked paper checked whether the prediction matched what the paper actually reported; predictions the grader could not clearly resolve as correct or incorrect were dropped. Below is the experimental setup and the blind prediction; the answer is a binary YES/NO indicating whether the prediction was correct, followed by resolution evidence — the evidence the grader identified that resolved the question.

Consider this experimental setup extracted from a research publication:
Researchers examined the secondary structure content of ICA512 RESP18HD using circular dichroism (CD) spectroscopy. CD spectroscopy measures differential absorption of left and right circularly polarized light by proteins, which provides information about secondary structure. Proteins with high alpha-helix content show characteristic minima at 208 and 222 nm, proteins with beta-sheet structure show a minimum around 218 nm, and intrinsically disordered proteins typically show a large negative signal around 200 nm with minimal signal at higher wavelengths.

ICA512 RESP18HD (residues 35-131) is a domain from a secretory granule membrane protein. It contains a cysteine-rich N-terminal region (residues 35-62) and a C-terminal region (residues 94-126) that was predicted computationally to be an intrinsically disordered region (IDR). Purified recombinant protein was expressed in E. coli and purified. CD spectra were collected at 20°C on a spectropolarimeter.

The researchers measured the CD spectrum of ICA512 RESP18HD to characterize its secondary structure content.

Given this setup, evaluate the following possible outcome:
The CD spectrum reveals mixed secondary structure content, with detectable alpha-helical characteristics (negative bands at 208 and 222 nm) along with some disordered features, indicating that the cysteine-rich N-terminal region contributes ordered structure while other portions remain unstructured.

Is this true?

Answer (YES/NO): NO